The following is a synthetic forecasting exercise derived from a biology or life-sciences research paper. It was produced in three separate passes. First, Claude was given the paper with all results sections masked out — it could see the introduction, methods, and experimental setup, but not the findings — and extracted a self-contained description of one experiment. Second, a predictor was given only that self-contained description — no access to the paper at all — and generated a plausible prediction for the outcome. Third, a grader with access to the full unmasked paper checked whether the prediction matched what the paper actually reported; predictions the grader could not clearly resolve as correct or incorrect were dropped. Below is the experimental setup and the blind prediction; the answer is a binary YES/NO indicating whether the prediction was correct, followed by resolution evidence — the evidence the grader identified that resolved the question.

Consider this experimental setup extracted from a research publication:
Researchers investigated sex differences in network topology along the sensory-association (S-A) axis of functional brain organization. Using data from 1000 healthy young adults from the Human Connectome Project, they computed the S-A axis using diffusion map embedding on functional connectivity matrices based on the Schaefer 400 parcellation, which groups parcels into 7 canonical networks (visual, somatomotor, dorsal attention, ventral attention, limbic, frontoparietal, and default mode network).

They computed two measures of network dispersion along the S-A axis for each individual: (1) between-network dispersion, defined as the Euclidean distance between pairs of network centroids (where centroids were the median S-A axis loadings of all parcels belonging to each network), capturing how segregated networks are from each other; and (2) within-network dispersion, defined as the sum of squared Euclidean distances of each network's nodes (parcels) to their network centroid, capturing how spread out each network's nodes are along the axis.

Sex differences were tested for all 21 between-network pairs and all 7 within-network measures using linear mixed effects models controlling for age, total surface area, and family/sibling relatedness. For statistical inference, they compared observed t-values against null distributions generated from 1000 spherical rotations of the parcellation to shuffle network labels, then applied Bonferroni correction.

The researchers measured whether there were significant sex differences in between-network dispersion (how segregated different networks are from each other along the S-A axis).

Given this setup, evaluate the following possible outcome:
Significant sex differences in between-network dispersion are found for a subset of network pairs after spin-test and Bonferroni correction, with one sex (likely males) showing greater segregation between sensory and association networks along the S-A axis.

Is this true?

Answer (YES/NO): NO